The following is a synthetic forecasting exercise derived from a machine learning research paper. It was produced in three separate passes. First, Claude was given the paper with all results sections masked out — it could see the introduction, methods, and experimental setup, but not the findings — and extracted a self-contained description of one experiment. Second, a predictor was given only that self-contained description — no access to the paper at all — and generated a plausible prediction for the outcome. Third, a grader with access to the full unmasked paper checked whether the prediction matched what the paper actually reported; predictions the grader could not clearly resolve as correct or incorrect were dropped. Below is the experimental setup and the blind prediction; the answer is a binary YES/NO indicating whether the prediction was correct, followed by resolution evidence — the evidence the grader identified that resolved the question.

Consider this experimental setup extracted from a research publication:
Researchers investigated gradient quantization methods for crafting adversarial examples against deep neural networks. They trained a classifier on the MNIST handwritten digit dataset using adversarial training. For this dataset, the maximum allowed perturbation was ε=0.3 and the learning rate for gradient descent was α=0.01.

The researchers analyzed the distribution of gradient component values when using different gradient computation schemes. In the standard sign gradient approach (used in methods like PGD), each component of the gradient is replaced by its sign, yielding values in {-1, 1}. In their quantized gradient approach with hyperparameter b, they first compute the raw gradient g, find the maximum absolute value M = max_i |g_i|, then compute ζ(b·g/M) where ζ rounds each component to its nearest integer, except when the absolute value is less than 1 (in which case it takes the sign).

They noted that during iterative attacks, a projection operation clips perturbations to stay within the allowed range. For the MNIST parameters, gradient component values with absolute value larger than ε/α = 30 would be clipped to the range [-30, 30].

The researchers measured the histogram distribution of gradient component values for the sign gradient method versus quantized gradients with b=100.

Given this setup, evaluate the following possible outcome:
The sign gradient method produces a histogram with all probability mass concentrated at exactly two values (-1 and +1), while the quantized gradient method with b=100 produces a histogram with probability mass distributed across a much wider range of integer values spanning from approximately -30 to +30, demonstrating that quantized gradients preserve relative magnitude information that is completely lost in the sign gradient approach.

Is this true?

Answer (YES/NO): YES